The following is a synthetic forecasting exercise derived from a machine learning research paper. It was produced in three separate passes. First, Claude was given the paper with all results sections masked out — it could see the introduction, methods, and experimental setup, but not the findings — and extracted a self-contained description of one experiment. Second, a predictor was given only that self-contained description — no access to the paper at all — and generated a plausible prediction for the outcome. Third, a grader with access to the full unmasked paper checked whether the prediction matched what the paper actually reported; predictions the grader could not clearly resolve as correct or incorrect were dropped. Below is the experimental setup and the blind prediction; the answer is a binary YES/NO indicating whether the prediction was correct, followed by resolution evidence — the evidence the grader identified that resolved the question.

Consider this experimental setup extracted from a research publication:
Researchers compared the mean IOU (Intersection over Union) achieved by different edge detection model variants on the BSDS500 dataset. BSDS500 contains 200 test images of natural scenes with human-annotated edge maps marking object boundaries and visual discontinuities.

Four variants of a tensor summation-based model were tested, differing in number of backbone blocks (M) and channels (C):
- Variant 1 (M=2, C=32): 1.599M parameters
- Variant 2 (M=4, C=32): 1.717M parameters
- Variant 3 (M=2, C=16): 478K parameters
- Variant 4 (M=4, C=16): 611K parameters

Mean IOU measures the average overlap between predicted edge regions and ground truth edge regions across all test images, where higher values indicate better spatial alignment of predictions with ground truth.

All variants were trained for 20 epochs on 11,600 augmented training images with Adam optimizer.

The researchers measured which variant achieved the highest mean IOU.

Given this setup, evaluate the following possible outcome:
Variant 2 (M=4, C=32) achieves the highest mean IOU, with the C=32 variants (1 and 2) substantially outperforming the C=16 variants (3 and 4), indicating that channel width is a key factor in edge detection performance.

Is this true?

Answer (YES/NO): NO